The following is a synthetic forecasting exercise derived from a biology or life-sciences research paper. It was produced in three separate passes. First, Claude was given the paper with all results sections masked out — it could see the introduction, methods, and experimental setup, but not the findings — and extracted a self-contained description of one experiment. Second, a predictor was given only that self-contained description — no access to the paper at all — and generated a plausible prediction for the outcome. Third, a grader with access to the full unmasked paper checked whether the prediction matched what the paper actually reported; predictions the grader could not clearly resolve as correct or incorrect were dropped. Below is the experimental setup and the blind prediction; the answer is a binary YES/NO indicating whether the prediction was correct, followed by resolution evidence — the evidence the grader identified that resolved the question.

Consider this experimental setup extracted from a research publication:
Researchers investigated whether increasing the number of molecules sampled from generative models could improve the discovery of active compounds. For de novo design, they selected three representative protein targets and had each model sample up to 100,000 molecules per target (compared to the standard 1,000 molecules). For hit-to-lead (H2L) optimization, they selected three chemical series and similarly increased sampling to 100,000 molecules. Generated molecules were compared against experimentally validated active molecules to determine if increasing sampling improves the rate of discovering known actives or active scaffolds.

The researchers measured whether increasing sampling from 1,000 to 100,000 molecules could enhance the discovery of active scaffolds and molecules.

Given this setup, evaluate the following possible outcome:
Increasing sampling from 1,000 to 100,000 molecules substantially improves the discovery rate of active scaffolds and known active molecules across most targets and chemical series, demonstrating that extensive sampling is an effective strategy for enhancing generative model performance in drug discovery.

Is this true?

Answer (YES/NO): NO